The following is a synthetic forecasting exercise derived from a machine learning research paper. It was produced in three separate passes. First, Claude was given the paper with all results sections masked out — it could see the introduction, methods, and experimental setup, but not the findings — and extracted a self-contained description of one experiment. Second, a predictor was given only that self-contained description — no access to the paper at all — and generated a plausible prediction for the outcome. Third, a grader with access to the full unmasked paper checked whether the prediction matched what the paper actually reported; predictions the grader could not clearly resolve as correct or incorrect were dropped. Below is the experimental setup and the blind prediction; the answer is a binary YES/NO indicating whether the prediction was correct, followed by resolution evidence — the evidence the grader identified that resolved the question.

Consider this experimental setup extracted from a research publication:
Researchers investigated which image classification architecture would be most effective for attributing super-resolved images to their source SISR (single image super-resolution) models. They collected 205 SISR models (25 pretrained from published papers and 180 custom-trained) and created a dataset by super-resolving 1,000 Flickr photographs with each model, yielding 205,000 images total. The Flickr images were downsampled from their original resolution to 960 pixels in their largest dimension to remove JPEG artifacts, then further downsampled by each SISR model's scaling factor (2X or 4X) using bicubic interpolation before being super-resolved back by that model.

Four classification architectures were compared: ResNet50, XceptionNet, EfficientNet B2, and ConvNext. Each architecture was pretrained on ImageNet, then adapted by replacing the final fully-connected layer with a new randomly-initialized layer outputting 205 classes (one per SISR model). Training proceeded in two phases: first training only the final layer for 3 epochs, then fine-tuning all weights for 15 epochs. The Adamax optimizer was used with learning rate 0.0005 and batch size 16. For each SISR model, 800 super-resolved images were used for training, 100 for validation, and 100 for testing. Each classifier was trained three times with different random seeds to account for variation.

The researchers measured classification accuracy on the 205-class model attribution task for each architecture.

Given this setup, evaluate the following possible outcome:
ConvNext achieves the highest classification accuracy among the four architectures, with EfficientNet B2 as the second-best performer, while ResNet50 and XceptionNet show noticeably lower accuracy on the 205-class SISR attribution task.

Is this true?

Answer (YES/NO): NO